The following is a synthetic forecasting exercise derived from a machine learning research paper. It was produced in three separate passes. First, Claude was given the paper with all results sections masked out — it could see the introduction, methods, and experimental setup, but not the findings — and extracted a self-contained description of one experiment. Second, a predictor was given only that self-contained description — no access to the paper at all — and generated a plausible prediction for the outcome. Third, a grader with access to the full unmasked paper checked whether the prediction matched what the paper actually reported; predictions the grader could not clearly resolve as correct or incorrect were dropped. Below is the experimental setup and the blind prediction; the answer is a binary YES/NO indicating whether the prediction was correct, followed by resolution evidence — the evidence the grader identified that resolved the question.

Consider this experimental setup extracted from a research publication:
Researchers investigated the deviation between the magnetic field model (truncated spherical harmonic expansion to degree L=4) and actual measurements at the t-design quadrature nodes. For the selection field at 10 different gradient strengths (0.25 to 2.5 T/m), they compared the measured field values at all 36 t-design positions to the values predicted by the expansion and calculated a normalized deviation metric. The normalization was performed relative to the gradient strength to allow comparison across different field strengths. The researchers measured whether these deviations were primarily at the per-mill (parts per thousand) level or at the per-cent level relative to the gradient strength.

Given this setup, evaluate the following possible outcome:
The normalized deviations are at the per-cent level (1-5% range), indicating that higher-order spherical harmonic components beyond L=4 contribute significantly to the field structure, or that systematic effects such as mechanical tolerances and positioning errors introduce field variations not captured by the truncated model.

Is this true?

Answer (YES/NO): NO